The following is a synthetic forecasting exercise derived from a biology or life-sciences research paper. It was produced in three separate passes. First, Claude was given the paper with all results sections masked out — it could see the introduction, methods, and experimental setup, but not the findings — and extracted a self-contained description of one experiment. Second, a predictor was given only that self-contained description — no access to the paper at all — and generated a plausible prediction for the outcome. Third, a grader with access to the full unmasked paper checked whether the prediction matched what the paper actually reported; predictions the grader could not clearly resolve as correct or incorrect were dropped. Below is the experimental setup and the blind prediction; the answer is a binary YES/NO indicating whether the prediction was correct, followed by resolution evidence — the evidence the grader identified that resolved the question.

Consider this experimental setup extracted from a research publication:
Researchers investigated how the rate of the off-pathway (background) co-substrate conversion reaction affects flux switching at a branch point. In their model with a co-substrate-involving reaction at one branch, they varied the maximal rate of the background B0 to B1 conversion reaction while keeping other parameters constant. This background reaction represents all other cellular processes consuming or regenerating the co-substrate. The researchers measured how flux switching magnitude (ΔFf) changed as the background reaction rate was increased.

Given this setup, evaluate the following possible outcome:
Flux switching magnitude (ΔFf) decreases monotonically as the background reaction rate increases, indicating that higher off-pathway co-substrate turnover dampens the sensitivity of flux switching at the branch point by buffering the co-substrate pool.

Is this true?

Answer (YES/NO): YES